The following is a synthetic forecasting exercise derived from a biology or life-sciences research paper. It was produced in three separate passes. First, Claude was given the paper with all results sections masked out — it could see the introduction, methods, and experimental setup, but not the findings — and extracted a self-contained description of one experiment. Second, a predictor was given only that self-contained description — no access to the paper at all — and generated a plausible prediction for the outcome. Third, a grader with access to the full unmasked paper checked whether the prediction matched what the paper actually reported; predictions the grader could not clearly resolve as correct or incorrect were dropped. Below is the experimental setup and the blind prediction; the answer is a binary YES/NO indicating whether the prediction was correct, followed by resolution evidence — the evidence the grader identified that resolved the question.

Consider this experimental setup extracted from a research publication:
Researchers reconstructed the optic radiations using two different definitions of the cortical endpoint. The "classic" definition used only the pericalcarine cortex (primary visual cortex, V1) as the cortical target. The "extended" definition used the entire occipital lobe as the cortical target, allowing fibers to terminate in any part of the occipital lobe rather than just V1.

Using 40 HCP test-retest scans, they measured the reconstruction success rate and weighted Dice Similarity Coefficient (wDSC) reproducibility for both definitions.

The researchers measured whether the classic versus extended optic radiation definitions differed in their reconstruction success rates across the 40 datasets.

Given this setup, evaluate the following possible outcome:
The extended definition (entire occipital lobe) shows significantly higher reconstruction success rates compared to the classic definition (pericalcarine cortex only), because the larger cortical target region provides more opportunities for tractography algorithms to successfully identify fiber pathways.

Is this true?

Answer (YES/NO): NO